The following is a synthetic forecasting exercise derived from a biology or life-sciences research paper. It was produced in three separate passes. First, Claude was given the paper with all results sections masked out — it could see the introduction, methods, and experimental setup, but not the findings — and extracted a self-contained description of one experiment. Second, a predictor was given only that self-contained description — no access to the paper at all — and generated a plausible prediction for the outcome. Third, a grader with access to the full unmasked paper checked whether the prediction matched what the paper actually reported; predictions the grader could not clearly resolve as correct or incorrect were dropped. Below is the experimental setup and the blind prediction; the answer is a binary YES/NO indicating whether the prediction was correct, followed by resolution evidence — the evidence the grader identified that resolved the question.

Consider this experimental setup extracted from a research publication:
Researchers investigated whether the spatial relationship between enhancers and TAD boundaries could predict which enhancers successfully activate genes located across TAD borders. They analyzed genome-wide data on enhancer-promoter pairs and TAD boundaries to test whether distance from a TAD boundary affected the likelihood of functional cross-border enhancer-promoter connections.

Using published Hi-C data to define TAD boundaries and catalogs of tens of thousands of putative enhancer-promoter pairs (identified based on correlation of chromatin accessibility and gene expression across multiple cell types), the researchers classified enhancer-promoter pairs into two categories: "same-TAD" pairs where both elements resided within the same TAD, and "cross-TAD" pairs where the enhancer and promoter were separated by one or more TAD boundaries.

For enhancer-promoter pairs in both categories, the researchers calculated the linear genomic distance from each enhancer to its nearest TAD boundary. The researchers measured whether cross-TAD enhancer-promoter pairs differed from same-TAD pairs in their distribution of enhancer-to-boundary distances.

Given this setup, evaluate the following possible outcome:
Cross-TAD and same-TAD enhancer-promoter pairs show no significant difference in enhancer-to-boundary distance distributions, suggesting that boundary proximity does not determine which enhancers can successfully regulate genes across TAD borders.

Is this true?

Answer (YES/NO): NO